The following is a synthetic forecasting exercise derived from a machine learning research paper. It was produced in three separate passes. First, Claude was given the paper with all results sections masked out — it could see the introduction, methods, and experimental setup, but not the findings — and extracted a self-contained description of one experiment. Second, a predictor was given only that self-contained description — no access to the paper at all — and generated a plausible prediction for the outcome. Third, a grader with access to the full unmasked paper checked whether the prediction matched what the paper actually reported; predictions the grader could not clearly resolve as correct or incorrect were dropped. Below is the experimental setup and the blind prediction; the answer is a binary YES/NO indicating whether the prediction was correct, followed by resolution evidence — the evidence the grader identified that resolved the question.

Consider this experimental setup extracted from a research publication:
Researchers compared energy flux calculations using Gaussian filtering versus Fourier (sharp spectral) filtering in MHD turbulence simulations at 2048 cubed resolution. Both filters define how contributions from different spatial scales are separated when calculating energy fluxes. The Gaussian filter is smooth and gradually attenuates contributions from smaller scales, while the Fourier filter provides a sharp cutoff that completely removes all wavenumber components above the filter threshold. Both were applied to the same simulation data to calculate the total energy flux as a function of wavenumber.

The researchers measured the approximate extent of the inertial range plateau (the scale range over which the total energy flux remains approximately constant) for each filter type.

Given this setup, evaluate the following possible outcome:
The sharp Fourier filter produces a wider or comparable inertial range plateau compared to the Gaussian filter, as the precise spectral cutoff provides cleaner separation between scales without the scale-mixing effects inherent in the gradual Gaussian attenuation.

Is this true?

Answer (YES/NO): YES